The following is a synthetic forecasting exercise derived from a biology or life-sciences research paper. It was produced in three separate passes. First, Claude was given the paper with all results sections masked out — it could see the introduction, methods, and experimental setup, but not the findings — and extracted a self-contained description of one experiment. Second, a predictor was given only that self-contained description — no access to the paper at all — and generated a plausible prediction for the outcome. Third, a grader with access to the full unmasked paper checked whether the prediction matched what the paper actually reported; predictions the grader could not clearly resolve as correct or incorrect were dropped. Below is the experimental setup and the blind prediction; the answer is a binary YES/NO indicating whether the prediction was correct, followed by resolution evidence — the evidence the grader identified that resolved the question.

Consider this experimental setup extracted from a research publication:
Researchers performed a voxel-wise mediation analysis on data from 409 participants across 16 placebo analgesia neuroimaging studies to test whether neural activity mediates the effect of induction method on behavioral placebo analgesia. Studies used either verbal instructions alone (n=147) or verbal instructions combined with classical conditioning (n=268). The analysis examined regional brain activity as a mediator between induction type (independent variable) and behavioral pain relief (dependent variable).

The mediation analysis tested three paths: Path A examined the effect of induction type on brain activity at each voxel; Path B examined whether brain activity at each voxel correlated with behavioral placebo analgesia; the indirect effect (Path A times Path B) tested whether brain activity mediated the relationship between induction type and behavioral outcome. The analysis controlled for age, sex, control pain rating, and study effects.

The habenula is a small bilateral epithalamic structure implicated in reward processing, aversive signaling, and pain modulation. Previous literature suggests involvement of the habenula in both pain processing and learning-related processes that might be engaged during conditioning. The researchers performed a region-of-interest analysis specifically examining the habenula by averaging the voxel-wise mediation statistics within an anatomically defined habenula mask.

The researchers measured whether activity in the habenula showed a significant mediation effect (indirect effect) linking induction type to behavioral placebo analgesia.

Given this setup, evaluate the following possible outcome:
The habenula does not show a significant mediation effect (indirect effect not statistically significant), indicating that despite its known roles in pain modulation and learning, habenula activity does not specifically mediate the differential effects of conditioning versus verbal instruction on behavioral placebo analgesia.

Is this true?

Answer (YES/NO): YES